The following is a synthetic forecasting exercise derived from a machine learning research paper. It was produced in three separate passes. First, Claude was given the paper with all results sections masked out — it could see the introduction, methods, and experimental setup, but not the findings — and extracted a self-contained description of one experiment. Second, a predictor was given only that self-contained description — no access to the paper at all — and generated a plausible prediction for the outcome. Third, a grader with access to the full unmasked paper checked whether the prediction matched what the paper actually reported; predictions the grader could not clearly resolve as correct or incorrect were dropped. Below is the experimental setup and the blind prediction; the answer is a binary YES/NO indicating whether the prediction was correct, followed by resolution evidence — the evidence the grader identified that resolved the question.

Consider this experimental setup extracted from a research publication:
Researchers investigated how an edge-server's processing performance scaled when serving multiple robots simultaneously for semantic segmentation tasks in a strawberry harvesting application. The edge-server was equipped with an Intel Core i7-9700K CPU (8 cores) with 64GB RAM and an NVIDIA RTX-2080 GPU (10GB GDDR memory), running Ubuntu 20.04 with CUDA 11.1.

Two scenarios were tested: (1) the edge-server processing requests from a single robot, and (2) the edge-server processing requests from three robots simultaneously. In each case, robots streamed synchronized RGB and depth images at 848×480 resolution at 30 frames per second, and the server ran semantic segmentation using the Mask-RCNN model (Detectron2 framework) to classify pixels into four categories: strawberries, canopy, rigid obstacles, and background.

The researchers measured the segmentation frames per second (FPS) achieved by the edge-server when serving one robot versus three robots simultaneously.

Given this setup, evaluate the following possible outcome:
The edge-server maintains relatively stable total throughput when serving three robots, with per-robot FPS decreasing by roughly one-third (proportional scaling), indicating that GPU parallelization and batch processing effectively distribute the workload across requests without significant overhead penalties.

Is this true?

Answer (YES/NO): NO